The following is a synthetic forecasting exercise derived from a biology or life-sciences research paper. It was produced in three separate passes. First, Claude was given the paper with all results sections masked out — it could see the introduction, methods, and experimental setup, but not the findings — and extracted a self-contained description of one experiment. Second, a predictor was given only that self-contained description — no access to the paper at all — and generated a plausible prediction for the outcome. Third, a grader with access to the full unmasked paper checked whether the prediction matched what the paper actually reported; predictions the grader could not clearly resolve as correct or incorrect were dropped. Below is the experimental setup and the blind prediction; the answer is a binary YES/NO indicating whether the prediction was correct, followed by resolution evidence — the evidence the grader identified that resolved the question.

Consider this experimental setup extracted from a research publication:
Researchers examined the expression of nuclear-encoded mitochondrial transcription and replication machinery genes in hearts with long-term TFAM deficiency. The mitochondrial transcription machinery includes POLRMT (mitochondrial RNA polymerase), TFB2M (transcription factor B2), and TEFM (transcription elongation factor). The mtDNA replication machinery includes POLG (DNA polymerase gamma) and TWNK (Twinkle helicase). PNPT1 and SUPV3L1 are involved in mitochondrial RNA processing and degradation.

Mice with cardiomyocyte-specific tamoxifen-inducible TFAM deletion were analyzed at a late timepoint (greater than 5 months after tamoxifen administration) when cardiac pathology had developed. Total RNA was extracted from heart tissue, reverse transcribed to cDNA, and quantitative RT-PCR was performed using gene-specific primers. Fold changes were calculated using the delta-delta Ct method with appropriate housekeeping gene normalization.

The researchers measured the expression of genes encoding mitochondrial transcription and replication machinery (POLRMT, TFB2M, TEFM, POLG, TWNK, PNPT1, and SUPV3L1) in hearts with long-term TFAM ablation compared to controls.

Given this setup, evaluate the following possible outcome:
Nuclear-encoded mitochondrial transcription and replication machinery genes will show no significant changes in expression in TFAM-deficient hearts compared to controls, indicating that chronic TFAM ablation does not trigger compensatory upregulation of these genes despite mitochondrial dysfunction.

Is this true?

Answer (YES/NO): NO